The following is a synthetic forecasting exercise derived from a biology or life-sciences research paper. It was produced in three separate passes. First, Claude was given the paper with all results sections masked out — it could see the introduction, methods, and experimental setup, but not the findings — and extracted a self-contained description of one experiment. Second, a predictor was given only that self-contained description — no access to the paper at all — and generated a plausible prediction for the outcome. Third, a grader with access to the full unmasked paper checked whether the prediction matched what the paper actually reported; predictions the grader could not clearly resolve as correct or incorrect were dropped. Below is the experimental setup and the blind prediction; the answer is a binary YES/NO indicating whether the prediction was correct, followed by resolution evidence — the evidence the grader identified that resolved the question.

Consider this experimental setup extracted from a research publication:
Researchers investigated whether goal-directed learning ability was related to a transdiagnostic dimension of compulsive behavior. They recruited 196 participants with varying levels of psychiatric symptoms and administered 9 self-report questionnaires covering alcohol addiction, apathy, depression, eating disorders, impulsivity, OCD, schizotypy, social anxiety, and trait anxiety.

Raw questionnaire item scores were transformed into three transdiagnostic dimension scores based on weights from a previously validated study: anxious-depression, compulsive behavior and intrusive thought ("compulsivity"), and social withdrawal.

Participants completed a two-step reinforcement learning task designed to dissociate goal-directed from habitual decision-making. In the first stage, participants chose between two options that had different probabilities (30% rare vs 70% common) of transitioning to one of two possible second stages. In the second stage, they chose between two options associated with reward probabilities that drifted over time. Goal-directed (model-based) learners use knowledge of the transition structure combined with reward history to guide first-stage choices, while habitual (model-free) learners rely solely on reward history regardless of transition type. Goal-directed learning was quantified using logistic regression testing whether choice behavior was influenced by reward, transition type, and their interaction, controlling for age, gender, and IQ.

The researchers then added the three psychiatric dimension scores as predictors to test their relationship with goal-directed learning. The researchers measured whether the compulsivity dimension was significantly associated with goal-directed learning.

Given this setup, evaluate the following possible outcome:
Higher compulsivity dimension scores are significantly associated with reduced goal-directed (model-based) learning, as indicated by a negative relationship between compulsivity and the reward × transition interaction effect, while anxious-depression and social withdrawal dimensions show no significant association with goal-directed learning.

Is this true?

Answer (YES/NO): YES